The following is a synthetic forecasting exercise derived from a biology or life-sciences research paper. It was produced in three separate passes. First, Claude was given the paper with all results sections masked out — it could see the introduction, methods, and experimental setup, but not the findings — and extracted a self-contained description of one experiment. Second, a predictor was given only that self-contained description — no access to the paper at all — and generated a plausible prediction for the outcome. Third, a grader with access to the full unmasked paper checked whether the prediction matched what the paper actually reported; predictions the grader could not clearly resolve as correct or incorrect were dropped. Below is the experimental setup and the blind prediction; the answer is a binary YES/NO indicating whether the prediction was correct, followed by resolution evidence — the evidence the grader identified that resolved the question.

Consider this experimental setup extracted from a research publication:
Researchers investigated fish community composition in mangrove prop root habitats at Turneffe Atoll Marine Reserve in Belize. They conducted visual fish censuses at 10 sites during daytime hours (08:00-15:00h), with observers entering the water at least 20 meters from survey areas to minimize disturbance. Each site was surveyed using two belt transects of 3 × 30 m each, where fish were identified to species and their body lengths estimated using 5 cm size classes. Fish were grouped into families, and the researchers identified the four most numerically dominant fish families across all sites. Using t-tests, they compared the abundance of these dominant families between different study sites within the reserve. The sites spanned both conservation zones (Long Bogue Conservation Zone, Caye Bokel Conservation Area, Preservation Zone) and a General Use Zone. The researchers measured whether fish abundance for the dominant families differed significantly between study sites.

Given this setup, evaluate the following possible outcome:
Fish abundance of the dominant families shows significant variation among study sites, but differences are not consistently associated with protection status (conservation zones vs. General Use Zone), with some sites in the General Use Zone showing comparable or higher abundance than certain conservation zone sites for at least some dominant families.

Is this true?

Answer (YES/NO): NO